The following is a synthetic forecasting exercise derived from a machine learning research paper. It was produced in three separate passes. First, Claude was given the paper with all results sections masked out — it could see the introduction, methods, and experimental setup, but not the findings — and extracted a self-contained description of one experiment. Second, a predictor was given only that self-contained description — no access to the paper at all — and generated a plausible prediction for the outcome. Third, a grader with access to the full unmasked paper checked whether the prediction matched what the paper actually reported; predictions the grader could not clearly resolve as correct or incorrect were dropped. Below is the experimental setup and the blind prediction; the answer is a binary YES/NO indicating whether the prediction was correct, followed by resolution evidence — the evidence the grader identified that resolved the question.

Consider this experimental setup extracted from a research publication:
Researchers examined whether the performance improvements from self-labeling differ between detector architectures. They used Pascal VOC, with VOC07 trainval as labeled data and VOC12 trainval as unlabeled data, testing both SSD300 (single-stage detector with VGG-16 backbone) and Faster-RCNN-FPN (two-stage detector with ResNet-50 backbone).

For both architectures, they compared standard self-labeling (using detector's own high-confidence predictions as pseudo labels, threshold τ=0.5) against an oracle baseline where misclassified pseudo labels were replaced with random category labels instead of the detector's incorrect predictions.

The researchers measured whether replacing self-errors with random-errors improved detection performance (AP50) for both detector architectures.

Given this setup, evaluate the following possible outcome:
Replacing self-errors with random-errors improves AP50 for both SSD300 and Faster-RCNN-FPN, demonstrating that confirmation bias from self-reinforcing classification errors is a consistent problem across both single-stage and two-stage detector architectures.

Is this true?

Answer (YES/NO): YES